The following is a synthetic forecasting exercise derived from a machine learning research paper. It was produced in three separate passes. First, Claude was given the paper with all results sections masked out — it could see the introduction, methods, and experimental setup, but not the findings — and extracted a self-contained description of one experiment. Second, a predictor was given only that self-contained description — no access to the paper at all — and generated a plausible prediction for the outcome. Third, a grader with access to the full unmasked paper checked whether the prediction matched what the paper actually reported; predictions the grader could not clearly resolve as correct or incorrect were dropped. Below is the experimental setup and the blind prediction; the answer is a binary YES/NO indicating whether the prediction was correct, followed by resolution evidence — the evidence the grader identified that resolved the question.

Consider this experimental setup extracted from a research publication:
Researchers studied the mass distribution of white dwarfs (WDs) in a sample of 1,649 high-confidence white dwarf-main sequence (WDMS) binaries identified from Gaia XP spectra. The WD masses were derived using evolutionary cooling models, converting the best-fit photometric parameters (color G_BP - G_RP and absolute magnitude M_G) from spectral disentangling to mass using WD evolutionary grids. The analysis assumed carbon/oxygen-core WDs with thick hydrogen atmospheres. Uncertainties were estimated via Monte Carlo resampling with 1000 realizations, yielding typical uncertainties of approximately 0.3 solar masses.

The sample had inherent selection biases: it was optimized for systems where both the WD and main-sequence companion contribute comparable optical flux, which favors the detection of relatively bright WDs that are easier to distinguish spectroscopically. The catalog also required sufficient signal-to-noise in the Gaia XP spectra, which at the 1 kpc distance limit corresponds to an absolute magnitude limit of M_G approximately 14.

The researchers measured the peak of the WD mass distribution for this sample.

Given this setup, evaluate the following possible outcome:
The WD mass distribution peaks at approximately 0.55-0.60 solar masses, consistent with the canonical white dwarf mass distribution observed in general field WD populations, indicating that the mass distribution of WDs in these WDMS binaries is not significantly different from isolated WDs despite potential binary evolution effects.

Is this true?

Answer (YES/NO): NO